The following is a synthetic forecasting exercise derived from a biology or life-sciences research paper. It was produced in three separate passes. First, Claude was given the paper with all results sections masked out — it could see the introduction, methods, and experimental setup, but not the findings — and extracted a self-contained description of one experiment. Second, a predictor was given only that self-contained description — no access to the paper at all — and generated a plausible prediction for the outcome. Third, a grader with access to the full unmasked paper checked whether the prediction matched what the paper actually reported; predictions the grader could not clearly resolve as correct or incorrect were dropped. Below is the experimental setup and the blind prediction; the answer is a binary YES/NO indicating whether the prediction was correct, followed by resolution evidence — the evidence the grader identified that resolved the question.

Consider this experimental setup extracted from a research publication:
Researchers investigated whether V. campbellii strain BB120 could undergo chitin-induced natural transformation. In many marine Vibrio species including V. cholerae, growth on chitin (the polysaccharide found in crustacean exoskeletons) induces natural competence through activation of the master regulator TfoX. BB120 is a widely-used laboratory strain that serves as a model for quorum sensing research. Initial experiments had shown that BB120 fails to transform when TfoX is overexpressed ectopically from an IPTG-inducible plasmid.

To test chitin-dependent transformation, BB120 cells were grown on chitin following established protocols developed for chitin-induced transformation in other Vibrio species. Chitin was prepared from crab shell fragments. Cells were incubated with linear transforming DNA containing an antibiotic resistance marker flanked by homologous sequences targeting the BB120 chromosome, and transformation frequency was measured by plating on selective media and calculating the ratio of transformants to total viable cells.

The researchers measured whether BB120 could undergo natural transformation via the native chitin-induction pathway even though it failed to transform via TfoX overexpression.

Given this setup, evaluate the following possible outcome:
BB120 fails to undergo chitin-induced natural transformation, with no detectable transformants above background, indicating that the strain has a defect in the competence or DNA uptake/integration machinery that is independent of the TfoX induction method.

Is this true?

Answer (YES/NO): YES